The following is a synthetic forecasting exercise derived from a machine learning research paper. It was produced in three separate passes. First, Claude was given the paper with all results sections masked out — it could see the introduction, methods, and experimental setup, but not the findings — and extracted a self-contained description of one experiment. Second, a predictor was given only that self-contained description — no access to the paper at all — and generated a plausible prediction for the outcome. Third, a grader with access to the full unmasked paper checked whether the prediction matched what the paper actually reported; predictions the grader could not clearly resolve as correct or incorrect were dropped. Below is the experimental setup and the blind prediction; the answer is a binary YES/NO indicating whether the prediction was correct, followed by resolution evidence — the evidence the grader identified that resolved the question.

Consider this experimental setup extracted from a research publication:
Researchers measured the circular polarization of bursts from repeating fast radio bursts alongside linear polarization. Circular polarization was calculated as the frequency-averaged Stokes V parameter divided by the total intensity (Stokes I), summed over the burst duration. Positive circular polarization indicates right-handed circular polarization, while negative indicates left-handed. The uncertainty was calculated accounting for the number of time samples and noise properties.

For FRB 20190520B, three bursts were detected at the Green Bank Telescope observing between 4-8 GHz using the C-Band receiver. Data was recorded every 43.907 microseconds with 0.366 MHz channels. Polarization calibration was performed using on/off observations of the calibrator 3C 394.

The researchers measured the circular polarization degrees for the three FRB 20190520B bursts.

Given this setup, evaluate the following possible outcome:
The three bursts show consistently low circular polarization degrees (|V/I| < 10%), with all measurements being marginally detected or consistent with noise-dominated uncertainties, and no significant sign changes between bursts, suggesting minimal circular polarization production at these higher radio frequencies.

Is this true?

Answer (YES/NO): NO